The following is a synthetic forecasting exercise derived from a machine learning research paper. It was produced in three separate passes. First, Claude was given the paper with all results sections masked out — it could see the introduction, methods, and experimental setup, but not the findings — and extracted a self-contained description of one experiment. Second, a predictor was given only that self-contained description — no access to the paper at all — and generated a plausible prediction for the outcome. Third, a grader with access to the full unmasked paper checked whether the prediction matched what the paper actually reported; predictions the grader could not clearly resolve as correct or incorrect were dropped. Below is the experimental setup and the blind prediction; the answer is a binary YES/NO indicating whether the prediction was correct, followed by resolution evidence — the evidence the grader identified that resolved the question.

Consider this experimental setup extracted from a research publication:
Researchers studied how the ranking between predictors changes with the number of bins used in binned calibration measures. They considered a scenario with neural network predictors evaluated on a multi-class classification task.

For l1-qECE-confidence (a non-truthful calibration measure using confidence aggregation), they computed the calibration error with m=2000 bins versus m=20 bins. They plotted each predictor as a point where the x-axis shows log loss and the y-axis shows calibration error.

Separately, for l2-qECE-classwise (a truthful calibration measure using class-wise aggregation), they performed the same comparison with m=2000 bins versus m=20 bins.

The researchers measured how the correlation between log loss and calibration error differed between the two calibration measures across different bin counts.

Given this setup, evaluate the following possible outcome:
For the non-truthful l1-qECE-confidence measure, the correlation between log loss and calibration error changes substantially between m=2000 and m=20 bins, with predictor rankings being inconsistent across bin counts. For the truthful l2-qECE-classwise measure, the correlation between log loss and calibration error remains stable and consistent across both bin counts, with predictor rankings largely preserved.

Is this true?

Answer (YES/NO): YES